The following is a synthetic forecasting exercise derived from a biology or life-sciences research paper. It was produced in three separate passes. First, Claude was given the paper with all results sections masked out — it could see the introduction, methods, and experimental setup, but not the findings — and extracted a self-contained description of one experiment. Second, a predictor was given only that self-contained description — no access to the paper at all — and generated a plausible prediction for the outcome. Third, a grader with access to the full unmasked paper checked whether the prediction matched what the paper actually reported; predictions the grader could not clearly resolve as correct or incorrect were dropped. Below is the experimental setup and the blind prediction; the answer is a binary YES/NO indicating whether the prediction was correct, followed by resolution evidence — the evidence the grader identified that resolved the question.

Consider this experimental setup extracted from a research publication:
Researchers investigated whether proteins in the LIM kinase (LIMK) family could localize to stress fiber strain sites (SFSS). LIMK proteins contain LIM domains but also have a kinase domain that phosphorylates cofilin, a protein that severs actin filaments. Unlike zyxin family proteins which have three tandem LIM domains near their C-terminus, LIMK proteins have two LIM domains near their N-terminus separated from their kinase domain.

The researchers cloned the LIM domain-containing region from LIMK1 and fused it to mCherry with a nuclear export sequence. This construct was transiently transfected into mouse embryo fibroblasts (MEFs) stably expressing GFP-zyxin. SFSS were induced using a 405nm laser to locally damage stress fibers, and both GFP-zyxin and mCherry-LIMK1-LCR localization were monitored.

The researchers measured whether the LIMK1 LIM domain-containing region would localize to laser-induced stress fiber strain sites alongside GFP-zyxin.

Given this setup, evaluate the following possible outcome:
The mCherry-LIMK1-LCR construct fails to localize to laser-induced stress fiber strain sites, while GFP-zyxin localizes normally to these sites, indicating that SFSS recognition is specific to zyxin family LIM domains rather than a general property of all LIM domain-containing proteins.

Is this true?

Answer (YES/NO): YES